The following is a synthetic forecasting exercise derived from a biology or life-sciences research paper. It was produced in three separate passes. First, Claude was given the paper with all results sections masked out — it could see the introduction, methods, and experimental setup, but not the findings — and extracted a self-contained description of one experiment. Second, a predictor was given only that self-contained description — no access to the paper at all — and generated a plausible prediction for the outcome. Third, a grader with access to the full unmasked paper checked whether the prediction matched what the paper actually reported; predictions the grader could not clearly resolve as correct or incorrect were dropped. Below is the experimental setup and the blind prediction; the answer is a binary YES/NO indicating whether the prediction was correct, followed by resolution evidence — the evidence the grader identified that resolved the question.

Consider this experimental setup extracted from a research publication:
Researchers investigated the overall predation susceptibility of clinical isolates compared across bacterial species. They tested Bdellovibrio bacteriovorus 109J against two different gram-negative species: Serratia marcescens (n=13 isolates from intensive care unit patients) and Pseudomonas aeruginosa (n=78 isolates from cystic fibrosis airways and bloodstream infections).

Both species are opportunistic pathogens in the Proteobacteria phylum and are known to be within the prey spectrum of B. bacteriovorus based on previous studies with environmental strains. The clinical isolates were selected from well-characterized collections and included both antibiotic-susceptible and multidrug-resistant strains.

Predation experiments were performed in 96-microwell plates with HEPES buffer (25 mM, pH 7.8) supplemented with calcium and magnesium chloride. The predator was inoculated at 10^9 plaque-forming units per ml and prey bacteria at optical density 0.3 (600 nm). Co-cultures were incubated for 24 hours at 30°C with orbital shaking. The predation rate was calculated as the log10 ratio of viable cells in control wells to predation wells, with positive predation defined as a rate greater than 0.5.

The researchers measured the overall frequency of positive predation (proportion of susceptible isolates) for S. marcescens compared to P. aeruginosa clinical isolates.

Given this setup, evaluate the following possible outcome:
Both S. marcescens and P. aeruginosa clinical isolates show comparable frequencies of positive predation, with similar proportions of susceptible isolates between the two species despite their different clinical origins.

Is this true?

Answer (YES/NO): NO